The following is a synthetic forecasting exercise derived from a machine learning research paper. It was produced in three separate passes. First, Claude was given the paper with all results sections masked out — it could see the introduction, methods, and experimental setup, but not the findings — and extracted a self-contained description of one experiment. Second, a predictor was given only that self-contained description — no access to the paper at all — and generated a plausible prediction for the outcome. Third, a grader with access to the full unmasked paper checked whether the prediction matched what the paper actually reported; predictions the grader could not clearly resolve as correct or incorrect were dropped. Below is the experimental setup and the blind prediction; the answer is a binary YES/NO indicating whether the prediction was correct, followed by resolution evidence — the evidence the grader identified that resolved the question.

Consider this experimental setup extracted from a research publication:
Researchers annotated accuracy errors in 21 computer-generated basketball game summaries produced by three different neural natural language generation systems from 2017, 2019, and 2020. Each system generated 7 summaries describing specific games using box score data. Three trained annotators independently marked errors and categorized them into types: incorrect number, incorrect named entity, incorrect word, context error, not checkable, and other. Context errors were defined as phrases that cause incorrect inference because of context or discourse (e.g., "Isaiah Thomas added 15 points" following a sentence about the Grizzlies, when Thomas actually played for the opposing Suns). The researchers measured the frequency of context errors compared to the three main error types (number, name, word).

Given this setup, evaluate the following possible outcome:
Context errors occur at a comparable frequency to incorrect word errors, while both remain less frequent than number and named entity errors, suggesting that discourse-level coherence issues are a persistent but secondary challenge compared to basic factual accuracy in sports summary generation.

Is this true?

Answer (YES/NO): NO